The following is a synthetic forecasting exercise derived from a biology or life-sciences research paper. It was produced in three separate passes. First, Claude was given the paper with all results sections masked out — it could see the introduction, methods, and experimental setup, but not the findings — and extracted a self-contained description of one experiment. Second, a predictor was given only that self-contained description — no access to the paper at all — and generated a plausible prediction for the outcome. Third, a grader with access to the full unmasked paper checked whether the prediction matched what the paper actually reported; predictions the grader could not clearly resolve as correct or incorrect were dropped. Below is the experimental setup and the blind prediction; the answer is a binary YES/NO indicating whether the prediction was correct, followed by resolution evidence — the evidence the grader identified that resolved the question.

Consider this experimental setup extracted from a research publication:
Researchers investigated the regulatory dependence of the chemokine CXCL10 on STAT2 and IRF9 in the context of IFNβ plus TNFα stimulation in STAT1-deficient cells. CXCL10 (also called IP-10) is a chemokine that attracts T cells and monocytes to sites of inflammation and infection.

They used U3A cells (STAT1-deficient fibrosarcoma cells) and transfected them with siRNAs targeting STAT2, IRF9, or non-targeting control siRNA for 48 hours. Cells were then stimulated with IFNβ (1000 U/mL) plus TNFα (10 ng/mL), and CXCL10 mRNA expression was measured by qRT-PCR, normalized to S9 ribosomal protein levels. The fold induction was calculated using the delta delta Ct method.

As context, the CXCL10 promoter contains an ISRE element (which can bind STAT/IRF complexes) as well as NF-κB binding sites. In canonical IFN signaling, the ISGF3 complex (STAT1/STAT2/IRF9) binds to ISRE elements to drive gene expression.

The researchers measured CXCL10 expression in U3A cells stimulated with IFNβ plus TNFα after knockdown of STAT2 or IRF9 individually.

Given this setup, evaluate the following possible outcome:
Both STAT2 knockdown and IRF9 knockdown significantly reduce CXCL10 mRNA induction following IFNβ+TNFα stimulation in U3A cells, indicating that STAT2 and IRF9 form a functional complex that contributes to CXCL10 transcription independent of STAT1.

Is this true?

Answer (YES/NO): YES